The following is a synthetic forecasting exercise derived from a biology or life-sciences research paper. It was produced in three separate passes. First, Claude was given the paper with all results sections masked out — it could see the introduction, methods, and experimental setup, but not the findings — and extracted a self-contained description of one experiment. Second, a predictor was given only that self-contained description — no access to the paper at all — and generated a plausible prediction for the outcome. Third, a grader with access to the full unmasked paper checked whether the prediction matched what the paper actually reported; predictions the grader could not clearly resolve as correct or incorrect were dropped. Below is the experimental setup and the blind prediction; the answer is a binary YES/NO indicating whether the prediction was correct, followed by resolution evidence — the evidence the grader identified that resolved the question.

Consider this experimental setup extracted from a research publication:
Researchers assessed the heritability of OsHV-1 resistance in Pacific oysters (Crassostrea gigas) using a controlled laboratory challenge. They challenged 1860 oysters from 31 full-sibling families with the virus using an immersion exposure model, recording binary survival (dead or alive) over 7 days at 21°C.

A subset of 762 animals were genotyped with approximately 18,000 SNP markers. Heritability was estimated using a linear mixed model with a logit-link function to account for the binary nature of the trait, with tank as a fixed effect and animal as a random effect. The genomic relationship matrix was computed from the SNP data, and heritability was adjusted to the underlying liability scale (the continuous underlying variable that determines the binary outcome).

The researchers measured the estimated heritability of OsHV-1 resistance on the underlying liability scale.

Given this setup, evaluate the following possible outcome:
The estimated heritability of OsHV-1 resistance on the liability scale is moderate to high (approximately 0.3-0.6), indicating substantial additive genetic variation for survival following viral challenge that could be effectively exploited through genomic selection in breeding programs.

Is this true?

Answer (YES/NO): YES